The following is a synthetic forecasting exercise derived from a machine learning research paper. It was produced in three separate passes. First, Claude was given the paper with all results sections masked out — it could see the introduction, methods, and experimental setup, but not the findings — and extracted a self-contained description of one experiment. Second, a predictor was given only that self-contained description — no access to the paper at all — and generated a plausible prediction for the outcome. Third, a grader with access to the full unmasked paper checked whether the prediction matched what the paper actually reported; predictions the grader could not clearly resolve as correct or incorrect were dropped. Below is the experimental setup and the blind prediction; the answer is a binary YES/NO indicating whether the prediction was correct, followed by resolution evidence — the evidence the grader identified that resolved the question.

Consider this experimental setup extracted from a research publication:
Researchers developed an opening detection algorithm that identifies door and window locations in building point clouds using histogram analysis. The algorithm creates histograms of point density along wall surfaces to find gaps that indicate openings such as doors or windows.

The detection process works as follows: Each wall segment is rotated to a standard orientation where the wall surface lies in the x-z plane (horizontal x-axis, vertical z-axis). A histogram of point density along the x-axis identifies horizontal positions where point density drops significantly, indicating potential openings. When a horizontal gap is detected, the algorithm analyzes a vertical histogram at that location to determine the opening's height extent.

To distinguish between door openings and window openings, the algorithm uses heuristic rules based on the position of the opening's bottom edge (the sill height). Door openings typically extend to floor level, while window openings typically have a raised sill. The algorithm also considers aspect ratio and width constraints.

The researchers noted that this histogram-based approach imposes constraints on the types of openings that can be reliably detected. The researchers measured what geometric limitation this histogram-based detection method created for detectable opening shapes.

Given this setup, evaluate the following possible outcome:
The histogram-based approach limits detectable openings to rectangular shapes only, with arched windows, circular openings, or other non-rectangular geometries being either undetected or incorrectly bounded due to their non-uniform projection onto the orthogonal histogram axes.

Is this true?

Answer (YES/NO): YES